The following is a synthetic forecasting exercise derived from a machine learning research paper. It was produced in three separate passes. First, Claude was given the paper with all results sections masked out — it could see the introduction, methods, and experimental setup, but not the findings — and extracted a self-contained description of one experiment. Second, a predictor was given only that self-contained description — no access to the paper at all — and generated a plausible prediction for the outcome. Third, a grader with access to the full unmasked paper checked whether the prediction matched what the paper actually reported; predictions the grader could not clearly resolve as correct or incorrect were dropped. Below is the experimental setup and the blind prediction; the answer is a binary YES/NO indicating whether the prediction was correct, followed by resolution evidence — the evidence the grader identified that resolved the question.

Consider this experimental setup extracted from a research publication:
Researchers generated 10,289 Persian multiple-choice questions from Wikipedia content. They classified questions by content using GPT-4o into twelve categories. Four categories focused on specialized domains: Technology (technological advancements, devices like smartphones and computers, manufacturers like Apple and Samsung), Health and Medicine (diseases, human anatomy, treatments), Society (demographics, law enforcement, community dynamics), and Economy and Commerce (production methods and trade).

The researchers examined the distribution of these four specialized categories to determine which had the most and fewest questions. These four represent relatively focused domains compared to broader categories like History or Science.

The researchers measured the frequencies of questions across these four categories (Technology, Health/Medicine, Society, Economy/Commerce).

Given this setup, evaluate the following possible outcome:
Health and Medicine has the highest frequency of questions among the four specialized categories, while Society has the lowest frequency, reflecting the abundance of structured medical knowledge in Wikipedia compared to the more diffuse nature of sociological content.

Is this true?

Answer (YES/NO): NO